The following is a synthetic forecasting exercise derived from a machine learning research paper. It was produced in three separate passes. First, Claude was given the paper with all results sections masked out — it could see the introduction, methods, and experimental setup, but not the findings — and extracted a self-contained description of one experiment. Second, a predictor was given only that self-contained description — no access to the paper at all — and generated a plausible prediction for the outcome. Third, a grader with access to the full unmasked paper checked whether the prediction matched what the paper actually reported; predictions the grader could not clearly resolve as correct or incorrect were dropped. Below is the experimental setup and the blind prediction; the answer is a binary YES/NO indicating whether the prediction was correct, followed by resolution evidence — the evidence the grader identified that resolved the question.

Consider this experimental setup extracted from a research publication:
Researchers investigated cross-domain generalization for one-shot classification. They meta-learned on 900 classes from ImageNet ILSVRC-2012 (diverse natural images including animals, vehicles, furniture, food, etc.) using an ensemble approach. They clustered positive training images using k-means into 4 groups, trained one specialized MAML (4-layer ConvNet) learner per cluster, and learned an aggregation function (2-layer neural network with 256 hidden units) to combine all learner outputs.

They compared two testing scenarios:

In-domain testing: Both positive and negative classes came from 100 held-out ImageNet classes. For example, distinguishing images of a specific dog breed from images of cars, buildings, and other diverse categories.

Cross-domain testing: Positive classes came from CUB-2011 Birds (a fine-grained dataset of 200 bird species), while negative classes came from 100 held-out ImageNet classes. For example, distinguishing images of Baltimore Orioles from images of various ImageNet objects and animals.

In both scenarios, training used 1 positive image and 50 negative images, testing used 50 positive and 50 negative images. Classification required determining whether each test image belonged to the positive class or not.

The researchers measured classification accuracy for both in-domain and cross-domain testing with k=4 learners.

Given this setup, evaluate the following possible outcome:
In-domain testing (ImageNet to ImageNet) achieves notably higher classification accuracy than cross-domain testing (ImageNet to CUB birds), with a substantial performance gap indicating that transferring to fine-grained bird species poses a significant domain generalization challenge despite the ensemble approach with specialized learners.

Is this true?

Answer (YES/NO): NO